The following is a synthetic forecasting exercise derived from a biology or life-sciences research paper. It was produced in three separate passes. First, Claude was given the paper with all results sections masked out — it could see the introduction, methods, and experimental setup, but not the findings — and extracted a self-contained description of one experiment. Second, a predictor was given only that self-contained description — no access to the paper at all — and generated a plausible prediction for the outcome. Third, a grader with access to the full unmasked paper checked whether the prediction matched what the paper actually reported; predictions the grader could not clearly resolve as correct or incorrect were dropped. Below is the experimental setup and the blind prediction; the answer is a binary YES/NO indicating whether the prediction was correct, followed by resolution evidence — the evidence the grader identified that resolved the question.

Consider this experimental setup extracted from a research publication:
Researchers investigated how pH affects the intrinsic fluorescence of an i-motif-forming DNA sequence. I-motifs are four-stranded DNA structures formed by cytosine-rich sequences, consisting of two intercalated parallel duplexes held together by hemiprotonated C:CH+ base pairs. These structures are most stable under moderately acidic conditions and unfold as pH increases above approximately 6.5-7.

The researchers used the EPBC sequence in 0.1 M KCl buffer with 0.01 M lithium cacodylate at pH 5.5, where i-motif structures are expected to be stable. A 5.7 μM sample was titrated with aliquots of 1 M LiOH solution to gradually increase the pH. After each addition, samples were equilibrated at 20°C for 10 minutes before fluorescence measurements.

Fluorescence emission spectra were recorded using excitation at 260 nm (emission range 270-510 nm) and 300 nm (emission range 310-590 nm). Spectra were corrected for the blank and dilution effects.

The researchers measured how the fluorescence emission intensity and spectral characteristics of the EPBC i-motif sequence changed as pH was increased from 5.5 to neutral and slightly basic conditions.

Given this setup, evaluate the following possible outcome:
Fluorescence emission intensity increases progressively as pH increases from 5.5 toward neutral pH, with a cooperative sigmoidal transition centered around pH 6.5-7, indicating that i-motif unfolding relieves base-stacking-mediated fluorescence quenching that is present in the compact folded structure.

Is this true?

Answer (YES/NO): NO